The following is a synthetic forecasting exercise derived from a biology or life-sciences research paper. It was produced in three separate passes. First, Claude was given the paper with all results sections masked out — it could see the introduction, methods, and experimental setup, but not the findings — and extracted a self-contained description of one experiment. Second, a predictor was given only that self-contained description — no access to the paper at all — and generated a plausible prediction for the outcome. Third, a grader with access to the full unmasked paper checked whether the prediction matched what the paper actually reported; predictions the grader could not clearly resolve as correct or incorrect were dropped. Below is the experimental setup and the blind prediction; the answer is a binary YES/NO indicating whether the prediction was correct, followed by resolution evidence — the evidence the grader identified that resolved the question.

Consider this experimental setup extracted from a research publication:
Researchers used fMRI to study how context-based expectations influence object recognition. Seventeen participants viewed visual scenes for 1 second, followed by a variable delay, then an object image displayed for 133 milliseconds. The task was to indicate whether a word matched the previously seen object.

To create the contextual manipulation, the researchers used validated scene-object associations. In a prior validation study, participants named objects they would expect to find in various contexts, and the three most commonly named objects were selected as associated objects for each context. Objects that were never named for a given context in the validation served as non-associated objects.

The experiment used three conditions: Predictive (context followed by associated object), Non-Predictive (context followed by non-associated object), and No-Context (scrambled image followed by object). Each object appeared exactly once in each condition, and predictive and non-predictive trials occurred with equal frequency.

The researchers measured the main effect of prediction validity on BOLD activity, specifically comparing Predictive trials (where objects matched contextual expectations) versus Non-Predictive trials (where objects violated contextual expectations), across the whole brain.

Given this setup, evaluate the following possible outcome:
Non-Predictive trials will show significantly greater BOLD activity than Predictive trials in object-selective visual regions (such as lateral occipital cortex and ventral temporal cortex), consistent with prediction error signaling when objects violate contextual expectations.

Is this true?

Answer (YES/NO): NO